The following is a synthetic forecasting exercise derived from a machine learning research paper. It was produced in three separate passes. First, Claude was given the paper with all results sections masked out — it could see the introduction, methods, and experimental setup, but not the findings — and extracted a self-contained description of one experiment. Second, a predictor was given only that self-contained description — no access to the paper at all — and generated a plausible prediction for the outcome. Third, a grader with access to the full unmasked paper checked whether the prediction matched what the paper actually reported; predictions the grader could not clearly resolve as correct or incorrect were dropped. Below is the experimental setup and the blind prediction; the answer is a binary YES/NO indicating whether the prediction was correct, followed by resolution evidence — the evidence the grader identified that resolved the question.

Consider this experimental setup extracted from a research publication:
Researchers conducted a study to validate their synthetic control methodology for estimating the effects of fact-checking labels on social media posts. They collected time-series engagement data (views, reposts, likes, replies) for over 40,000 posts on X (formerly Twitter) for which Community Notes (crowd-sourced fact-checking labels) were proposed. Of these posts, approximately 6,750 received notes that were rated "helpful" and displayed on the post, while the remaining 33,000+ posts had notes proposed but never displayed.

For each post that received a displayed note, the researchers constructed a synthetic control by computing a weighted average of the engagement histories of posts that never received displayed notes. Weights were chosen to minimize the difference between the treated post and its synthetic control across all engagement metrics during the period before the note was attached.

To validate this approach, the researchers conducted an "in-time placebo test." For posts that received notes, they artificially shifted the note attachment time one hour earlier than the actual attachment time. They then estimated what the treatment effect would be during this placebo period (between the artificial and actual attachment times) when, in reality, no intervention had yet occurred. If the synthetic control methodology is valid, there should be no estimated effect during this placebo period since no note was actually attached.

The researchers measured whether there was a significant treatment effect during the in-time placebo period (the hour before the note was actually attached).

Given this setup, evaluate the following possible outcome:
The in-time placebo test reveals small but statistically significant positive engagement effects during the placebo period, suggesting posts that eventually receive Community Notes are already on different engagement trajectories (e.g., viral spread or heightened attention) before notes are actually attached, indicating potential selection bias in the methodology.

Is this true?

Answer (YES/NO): NO